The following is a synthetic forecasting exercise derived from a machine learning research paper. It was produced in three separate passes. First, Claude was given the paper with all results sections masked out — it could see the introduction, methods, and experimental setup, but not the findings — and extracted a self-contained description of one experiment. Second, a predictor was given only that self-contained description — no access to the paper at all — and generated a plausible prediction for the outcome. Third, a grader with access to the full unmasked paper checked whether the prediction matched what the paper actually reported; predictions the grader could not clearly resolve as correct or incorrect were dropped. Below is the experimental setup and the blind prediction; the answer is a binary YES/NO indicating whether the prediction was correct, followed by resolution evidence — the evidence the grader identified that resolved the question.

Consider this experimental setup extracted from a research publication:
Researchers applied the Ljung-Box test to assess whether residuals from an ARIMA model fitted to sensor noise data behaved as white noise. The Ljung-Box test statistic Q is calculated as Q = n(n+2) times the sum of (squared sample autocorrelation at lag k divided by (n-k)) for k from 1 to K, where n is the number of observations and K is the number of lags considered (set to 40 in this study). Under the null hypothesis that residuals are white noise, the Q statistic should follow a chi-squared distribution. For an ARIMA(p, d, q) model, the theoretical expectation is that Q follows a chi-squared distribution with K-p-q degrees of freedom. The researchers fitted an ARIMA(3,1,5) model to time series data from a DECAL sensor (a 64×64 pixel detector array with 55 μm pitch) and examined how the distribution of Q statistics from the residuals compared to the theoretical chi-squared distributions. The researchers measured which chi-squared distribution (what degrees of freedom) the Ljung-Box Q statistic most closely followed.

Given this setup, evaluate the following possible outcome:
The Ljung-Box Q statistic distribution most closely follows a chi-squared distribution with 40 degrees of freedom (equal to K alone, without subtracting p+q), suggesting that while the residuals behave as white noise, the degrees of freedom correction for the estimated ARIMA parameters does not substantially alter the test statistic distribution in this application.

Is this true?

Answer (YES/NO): NO